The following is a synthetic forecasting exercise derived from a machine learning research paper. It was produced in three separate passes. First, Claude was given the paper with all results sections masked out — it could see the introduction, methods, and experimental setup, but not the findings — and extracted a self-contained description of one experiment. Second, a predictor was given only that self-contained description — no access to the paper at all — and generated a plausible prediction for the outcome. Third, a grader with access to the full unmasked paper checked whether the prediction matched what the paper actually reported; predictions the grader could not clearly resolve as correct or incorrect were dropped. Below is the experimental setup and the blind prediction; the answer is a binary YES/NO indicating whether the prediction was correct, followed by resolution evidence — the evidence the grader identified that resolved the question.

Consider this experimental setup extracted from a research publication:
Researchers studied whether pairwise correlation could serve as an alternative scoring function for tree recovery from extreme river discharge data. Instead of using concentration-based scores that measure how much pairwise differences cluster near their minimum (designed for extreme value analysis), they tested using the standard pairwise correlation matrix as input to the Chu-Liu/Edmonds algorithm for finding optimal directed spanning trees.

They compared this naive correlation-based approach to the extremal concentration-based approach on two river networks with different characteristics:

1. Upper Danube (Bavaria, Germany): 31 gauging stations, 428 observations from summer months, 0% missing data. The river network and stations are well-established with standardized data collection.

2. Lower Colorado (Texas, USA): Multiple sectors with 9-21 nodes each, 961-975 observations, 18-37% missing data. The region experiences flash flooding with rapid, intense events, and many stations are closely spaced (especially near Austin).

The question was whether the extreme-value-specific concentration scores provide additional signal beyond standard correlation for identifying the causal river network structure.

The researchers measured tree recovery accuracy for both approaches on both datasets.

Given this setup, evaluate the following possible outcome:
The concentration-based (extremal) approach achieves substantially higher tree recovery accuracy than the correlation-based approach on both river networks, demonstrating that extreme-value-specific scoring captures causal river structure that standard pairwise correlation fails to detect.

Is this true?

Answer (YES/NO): NO